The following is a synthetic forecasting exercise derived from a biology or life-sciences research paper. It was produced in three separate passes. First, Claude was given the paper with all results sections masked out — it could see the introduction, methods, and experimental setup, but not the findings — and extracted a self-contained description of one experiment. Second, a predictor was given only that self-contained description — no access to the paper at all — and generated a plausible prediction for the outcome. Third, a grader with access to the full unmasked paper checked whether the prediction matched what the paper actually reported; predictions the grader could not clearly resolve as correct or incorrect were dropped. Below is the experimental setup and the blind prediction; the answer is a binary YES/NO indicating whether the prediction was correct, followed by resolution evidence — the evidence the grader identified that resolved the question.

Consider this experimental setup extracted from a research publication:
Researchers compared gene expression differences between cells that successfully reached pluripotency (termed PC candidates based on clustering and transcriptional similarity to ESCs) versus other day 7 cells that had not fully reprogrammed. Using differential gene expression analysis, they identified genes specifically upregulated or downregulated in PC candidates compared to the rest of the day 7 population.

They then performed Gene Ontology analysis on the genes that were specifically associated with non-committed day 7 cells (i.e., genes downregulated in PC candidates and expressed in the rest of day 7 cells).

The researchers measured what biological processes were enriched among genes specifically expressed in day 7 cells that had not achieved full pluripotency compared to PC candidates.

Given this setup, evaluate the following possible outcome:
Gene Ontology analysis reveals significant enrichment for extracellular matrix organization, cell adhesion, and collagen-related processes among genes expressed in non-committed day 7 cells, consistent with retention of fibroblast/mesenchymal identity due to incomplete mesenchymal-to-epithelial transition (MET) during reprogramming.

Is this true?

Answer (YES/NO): NO